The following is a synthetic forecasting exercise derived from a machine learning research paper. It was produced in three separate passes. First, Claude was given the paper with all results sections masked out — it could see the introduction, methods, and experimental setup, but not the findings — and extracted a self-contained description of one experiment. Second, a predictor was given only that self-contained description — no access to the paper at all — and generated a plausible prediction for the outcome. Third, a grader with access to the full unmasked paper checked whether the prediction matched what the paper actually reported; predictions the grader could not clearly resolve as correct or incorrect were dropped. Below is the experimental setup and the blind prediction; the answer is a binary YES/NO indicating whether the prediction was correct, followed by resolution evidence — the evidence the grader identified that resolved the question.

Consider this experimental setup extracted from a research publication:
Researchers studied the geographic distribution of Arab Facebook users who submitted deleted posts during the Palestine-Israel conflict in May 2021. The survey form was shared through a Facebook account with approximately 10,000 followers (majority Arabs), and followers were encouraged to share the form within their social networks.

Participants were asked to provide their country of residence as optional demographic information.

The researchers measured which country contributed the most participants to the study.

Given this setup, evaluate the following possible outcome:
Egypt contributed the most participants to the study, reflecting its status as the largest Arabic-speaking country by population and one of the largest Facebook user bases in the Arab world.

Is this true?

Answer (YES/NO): YES